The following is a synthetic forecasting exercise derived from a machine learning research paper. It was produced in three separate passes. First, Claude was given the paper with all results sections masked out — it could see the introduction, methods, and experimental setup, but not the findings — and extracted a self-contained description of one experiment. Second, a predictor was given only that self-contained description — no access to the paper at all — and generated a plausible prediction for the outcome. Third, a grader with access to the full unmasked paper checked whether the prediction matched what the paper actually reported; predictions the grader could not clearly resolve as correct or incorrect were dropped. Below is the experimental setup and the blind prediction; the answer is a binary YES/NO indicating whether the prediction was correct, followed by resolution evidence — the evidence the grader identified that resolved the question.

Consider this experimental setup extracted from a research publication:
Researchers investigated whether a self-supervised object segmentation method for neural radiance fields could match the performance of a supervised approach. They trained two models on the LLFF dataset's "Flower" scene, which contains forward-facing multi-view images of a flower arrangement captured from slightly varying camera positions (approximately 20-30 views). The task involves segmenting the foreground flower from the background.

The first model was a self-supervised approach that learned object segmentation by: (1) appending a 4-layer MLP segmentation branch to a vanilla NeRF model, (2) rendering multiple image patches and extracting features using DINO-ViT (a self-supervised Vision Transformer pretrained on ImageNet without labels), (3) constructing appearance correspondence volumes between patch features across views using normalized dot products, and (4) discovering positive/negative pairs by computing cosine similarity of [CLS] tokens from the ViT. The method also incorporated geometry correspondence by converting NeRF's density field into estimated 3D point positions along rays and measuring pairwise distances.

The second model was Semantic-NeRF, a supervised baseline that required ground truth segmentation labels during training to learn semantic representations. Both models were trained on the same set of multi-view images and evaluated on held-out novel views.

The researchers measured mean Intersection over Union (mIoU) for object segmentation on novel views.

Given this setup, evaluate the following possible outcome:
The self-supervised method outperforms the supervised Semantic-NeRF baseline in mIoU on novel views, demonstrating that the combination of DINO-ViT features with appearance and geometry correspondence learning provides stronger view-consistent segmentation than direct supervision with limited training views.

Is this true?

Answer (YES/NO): YES